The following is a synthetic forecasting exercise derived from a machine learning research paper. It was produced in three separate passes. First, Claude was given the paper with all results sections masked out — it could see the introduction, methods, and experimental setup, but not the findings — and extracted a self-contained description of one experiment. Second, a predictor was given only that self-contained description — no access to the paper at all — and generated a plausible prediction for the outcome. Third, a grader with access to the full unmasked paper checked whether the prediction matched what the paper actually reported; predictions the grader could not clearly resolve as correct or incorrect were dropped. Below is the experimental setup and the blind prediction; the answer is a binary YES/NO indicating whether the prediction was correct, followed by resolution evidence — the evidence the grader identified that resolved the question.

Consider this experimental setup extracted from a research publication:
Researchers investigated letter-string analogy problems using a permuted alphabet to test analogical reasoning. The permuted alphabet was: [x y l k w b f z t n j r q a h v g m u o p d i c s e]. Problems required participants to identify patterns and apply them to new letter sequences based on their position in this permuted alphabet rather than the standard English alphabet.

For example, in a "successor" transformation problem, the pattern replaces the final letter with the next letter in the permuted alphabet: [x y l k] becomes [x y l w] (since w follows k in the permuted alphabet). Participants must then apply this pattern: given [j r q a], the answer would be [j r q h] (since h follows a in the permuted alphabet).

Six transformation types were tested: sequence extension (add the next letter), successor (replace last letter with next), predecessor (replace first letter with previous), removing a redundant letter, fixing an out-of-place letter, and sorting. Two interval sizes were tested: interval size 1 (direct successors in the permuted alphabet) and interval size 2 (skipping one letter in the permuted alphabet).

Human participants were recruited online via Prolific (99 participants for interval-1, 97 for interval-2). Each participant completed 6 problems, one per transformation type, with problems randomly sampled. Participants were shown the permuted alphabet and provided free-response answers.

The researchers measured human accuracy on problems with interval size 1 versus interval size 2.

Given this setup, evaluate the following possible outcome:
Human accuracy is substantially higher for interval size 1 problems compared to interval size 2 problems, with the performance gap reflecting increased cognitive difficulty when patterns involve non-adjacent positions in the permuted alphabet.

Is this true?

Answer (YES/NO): YES